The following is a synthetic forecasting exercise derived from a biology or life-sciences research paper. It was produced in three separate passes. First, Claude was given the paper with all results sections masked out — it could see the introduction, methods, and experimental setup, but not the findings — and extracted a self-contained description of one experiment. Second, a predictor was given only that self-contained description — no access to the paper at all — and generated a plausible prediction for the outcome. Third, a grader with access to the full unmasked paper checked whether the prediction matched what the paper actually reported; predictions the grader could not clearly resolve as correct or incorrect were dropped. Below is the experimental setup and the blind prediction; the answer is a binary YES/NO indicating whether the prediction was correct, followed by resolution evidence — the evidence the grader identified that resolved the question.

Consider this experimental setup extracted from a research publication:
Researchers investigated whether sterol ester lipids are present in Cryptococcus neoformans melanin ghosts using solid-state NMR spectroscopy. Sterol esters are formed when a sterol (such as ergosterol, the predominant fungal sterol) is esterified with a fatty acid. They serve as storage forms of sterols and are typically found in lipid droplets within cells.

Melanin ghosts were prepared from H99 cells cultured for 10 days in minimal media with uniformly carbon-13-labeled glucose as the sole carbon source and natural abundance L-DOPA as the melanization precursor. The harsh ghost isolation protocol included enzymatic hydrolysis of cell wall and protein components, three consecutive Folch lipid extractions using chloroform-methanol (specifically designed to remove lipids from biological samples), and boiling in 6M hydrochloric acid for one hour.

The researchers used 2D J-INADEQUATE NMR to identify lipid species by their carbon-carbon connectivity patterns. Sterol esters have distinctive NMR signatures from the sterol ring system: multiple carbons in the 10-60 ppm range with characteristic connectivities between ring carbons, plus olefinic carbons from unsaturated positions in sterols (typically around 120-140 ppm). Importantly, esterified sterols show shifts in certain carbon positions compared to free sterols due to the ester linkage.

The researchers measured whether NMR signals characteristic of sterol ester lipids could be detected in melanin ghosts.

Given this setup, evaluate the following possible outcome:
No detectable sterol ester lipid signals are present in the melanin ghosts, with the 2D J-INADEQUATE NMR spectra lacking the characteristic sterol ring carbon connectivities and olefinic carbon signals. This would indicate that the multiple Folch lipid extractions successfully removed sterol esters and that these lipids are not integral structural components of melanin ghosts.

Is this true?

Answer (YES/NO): NO